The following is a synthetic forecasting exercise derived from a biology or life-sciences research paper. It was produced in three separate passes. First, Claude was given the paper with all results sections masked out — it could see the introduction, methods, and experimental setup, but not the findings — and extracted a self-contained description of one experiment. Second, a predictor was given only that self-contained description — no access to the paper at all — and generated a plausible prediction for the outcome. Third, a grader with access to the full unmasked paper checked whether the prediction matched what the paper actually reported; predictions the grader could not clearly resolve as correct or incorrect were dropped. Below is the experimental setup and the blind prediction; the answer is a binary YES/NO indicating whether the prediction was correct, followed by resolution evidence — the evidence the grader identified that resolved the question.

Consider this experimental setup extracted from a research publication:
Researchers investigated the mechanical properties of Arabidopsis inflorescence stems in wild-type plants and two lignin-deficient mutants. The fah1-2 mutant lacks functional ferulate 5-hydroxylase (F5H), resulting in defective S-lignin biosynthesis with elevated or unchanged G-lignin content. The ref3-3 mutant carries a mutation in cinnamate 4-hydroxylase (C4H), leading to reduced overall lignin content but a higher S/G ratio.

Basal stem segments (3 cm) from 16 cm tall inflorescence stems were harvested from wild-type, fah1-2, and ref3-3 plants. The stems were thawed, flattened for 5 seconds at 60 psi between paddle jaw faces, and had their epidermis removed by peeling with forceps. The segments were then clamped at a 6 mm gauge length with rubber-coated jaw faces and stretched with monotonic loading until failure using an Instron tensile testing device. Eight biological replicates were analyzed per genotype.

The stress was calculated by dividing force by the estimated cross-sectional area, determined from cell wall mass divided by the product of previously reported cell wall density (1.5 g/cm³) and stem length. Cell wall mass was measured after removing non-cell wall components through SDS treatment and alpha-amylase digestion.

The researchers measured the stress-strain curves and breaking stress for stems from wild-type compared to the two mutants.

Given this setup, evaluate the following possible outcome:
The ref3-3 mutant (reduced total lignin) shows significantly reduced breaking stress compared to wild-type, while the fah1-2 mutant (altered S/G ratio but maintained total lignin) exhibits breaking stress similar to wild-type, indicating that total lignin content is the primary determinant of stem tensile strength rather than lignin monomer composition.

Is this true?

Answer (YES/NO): NO